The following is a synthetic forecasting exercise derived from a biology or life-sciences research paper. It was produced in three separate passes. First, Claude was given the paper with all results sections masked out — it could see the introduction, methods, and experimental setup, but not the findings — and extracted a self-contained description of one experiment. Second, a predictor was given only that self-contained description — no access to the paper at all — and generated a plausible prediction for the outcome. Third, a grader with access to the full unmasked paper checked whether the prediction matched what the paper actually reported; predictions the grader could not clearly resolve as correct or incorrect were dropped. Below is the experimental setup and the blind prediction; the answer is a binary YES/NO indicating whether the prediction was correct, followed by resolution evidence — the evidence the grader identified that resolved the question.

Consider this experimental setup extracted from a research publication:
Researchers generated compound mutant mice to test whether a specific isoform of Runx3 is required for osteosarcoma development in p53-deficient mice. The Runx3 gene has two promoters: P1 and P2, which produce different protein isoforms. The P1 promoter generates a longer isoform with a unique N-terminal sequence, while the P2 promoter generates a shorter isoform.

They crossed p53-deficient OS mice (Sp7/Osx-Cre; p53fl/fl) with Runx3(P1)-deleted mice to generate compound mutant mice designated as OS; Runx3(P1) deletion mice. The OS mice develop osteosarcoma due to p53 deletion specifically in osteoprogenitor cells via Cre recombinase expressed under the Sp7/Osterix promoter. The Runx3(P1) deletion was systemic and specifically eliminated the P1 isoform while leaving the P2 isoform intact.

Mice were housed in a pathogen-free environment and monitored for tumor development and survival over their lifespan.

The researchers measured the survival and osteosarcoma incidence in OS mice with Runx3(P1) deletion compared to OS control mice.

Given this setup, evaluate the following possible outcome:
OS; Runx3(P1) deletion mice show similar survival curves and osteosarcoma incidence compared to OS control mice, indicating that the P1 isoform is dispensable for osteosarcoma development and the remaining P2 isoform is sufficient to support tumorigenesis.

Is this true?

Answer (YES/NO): NO